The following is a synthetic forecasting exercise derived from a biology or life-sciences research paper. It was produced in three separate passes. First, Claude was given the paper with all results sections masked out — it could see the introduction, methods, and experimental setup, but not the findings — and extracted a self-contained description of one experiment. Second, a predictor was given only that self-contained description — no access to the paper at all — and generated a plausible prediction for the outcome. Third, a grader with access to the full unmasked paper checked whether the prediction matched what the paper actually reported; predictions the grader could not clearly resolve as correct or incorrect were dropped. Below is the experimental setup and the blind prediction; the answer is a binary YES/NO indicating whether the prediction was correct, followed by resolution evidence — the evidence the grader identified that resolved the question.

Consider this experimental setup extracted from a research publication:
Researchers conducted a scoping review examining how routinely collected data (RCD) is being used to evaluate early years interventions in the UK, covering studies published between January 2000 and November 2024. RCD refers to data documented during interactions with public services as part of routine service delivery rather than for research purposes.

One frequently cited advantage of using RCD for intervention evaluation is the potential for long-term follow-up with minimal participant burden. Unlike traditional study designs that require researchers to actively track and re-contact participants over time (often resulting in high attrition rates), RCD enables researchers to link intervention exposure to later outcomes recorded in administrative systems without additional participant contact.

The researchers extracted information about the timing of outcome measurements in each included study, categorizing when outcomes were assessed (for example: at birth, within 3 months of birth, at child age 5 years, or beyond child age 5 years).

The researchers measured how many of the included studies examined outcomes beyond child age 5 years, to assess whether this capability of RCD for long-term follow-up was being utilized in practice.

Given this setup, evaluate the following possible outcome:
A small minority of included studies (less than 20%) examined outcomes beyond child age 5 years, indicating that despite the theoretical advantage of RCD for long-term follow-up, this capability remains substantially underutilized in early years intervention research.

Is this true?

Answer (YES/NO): YES